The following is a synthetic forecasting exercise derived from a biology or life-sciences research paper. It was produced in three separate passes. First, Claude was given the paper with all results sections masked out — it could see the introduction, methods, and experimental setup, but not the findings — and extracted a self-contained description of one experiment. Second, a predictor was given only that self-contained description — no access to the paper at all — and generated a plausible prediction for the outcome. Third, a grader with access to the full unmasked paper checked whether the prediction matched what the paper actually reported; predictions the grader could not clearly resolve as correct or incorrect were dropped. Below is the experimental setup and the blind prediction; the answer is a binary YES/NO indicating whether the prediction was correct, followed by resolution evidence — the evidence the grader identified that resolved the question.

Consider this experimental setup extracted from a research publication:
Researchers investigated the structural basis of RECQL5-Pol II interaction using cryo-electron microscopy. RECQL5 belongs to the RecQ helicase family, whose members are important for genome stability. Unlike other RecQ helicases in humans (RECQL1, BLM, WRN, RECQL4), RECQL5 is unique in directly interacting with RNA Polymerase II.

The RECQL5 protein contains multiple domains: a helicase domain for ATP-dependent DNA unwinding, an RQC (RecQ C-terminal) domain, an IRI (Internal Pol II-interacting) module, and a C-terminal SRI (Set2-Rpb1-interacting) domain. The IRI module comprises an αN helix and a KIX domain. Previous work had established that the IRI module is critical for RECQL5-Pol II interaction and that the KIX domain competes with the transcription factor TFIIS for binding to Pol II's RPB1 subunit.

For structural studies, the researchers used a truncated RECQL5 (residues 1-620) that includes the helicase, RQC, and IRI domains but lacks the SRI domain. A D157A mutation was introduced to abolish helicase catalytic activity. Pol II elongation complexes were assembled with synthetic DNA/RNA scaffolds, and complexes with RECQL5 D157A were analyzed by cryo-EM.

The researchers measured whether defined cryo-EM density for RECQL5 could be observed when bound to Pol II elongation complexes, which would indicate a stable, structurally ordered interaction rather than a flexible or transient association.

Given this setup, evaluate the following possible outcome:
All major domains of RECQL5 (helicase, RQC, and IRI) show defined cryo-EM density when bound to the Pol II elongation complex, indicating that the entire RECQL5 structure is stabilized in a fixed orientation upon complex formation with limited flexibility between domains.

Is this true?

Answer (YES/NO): NO